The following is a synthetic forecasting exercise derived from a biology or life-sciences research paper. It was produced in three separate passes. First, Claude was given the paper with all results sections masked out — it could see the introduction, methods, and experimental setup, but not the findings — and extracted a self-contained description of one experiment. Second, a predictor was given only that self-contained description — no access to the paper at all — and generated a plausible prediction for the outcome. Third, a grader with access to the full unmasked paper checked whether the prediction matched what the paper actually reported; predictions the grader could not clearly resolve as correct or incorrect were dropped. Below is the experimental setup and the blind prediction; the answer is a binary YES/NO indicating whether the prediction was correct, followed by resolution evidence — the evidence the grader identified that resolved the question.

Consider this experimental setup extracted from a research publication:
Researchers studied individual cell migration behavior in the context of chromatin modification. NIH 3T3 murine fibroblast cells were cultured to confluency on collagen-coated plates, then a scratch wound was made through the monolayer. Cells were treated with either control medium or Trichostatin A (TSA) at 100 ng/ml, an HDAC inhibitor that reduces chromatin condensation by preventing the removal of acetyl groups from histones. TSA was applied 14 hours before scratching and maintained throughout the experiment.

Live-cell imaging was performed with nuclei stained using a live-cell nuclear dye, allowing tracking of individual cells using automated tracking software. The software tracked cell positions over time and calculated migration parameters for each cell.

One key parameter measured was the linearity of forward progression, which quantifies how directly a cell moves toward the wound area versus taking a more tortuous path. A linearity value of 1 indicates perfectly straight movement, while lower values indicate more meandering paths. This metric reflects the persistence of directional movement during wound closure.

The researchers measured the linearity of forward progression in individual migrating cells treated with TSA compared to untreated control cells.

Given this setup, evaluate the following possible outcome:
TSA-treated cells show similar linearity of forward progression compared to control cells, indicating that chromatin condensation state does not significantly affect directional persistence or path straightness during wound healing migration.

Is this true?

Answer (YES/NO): NO